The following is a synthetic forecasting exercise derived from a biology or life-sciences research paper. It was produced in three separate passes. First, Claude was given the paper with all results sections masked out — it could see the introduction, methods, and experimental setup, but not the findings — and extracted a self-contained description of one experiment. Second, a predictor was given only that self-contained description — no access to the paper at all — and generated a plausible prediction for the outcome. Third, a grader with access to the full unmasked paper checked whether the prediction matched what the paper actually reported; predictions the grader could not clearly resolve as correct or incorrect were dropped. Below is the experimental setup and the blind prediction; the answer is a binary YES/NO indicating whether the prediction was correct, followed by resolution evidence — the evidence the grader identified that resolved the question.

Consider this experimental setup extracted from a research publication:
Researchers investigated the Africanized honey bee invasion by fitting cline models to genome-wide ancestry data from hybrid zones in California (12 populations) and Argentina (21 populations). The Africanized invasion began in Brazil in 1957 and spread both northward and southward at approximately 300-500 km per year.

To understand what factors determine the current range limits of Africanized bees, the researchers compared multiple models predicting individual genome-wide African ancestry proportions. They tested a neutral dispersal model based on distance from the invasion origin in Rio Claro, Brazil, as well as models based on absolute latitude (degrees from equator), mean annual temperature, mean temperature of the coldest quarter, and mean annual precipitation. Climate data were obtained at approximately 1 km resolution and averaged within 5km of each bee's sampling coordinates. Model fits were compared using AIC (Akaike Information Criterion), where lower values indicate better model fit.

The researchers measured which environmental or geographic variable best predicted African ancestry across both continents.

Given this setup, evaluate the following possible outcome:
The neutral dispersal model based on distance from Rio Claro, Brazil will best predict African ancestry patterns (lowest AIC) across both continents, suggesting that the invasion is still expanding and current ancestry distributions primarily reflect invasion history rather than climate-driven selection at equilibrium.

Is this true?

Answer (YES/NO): NO